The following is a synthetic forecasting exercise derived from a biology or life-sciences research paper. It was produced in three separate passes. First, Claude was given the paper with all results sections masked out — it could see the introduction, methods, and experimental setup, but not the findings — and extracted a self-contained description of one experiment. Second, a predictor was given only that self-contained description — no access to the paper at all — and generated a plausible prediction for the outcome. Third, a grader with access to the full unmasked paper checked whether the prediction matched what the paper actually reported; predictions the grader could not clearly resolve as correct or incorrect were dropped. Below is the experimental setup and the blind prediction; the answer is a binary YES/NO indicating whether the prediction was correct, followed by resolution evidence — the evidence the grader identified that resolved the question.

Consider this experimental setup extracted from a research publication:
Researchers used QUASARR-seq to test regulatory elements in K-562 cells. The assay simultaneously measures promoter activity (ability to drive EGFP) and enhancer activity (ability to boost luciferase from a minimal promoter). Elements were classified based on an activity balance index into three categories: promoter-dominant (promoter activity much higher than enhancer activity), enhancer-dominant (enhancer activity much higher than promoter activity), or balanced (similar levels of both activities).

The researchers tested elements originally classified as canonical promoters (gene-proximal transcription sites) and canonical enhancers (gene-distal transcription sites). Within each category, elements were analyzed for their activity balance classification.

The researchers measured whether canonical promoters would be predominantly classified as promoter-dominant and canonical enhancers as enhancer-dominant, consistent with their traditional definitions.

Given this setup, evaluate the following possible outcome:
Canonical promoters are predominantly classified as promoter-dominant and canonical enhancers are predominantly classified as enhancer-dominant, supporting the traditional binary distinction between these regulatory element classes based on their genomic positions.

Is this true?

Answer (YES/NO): NO